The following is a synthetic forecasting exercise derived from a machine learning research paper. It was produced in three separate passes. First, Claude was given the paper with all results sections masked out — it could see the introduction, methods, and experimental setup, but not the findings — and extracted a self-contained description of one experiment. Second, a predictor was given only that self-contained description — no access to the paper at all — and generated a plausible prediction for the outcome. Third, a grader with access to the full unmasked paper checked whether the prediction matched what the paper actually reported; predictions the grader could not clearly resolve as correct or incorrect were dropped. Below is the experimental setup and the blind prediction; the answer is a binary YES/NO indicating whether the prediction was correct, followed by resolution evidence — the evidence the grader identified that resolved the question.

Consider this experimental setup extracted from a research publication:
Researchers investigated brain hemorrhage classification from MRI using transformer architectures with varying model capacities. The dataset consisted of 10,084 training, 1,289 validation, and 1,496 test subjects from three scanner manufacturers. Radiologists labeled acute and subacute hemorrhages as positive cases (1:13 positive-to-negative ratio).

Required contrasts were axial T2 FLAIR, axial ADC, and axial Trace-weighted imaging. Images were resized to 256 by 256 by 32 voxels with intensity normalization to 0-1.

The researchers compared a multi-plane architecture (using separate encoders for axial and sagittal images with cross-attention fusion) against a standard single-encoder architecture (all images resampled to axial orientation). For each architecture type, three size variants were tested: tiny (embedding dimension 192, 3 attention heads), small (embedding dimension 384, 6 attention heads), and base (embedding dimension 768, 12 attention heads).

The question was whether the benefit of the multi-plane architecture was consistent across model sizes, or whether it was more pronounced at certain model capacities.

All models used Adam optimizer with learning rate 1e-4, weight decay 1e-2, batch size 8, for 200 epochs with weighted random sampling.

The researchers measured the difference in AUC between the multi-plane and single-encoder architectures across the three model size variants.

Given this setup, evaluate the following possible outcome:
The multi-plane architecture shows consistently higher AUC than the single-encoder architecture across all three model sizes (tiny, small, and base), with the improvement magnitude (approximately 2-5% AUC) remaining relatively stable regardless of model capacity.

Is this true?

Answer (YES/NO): NO